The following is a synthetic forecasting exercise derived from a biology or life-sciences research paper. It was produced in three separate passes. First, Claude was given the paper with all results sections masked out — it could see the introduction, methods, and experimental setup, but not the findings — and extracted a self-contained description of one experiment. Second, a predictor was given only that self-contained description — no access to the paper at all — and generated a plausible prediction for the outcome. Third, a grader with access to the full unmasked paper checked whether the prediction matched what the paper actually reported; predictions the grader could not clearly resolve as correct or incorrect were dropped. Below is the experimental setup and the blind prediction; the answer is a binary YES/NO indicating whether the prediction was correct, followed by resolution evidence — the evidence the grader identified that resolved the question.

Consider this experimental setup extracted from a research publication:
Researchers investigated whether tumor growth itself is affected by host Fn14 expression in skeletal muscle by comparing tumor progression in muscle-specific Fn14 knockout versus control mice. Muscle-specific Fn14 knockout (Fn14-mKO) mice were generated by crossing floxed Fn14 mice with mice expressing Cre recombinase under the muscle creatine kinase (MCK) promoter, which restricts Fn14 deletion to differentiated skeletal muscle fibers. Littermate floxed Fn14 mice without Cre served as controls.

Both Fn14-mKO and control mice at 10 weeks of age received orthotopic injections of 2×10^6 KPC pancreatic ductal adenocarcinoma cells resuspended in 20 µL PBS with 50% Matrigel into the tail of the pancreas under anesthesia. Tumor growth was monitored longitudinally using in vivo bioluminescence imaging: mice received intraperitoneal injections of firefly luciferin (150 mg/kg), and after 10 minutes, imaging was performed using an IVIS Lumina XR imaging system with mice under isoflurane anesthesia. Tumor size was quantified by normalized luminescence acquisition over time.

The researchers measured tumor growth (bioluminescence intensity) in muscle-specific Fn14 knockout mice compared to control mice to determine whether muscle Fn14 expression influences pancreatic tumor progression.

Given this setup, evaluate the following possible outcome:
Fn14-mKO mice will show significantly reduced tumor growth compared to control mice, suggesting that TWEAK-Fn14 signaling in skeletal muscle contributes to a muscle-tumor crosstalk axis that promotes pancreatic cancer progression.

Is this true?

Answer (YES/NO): NO